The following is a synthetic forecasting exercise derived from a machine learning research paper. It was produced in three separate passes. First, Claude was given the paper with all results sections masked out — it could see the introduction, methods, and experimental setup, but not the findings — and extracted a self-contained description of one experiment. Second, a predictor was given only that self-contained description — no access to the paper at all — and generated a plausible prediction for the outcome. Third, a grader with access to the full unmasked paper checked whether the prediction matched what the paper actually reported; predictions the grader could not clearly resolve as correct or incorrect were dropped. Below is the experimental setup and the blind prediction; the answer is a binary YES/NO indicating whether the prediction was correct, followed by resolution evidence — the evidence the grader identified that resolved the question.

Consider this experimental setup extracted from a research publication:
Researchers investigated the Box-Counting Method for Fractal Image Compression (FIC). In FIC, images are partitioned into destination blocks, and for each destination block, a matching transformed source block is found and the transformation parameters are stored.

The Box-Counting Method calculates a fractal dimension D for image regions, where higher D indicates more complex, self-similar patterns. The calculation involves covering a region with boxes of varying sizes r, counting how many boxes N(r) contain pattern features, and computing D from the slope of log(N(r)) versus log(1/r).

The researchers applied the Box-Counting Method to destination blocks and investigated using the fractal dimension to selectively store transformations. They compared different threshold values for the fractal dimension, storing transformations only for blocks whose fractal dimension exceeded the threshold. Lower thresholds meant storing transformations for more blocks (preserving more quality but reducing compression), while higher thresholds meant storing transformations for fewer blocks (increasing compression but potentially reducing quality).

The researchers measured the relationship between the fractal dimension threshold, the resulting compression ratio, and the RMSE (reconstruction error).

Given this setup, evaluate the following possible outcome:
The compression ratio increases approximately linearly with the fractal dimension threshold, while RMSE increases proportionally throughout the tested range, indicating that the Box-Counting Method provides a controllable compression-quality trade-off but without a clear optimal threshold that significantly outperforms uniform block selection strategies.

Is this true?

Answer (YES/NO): NO